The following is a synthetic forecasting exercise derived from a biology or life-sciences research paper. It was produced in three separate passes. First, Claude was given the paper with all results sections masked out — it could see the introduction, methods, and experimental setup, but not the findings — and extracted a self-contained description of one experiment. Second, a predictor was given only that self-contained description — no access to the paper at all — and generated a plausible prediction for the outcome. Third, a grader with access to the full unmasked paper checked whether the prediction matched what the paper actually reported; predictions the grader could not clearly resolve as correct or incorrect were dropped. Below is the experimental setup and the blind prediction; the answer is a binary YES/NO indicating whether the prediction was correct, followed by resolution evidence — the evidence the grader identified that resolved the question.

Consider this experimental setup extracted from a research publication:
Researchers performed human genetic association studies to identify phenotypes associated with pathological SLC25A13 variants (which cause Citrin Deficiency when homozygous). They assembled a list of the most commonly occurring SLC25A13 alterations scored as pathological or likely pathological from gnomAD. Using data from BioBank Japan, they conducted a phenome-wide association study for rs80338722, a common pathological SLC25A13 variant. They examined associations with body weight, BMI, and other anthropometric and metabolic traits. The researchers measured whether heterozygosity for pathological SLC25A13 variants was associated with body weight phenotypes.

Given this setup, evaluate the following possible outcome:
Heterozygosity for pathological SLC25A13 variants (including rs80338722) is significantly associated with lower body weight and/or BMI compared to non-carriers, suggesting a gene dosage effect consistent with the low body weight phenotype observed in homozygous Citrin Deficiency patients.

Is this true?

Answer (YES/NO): YES